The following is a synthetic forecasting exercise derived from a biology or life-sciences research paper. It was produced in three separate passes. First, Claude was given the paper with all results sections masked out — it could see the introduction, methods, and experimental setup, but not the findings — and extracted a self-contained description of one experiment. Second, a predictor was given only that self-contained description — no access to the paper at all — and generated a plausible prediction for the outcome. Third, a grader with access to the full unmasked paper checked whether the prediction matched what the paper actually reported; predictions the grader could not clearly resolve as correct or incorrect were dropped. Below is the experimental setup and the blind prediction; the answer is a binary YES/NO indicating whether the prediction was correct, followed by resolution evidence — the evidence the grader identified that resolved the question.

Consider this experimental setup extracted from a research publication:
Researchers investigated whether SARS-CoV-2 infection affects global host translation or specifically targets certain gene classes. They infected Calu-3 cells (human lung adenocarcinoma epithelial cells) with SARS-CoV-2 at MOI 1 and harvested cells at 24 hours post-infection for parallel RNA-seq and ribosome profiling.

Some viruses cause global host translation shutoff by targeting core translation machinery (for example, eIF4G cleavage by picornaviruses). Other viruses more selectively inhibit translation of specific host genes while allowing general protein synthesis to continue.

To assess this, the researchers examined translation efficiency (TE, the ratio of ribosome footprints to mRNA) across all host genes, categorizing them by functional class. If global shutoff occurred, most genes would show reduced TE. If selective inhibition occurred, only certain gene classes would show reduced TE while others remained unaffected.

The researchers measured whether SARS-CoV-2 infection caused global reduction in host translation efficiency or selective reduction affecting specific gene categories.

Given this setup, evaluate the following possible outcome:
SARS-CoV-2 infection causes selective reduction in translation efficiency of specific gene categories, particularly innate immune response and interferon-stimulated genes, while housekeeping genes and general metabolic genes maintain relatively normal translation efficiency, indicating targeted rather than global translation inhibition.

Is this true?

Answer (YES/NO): NO